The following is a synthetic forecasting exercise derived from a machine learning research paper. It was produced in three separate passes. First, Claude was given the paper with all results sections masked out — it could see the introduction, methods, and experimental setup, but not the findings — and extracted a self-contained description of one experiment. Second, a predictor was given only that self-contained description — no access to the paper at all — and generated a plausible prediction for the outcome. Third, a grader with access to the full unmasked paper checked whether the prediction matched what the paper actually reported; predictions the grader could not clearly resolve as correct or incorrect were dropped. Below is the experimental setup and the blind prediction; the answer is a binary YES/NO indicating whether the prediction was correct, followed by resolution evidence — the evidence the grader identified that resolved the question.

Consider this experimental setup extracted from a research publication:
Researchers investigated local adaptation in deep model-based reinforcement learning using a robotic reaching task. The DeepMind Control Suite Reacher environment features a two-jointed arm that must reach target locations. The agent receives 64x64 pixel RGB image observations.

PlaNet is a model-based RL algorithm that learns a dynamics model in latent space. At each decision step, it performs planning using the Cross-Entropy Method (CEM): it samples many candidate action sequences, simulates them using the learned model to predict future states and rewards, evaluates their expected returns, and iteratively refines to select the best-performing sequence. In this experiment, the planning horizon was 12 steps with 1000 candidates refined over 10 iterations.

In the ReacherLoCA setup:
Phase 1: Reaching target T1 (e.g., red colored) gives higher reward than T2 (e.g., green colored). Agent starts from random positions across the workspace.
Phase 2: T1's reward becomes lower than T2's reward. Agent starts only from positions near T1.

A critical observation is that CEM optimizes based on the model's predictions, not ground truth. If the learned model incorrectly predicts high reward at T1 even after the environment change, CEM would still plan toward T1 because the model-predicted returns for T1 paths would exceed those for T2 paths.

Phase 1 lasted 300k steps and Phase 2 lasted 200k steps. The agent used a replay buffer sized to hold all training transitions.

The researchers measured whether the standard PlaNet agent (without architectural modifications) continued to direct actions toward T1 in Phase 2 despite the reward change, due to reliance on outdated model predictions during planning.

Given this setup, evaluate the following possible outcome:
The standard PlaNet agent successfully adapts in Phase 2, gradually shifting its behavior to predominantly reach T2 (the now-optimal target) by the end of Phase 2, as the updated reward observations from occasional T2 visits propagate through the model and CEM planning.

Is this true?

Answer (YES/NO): NO